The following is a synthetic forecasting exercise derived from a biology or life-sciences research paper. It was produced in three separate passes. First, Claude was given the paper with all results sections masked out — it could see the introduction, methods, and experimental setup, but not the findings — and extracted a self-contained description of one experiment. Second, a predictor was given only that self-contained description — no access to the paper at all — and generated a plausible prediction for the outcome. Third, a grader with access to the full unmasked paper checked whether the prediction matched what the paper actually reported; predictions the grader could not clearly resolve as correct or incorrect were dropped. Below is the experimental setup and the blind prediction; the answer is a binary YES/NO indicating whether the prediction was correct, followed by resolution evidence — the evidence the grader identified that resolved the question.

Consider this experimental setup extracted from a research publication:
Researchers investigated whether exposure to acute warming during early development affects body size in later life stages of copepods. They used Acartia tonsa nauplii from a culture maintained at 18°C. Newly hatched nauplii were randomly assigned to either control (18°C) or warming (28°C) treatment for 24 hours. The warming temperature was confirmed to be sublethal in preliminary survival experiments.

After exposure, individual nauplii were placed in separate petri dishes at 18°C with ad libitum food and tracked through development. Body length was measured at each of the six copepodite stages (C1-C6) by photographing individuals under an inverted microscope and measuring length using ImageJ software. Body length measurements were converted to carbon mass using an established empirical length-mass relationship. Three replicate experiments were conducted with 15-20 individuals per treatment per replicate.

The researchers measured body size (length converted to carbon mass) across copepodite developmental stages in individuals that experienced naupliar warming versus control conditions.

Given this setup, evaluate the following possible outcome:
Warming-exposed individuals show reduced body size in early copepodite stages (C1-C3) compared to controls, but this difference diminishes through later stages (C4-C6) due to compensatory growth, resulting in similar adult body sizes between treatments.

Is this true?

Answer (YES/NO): NO